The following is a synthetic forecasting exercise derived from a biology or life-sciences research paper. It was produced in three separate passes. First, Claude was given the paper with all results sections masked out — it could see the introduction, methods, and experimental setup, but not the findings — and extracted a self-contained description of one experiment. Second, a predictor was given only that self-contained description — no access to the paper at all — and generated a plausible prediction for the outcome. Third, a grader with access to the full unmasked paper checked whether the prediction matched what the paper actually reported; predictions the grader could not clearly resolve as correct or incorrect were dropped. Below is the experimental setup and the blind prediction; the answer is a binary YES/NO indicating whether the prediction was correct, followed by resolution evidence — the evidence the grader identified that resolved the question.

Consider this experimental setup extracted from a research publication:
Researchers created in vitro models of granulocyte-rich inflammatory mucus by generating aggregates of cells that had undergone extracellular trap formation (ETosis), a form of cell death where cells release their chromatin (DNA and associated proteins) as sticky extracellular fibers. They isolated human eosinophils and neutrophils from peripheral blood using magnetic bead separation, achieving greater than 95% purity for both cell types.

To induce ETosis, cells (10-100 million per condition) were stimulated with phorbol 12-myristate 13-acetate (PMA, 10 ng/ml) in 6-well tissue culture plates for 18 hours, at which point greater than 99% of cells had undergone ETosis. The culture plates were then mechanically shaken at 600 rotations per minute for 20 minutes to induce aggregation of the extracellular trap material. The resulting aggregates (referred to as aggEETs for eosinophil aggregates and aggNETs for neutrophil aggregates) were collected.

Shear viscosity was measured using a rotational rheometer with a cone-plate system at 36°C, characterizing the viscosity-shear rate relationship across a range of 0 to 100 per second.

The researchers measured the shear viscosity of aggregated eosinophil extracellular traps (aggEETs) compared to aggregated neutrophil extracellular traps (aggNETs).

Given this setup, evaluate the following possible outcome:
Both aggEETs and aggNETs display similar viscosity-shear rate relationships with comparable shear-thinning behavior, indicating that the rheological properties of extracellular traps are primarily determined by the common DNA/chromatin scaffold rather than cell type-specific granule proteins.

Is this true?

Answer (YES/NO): NO